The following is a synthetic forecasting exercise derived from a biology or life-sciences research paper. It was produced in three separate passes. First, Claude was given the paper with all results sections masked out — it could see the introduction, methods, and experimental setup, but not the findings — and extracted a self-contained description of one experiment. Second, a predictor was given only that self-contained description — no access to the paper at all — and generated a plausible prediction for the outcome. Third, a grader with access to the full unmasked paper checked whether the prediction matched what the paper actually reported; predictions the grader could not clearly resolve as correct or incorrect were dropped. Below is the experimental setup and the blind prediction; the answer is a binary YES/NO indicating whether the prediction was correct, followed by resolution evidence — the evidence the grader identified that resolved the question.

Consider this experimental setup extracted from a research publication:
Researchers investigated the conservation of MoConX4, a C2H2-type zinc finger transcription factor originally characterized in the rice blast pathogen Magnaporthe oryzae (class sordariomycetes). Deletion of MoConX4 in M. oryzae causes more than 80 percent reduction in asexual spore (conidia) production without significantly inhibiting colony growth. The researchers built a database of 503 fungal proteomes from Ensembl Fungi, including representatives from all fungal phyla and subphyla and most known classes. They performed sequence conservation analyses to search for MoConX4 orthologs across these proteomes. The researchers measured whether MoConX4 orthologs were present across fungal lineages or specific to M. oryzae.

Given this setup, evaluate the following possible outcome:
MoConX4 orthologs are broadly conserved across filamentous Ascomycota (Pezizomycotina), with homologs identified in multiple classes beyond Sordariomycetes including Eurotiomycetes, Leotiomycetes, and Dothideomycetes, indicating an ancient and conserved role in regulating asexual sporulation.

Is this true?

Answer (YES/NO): NO